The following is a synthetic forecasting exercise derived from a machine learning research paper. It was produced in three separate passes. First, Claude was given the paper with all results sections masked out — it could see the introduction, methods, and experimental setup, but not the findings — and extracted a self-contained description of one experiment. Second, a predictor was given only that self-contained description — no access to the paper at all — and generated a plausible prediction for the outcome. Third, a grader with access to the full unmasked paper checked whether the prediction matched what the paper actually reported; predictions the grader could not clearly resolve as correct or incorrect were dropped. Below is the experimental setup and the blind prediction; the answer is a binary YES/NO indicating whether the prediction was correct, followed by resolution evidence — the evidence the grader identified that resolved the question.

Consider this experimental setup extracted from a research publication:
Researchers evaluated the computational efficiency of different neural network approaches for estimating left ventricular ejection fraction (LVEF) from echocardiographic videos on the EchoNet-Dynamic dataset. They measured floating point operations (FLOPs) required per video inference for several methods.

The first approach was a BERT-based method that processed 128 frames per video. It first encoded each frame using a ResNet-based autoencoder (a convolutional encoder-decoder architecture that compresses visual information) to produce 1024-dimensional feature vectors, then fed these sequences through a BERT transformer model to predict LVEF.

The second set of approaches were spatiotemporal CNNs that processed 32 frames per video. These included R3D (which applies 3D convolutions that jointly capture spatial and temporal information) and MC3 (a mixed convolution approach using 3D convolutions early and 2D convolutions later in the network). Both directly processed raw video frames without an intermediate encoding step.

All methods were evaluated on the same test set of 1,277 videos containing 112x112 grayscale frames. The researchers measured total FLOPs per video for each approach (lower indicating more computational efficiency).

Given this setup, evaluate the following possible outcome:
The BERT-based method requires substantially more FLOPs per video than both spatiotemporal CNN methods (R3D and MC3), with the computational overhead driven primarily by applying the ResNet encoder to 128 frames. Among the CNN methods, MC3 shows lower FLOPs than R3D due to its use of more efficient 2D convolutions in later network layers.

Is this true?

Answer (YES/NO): NO